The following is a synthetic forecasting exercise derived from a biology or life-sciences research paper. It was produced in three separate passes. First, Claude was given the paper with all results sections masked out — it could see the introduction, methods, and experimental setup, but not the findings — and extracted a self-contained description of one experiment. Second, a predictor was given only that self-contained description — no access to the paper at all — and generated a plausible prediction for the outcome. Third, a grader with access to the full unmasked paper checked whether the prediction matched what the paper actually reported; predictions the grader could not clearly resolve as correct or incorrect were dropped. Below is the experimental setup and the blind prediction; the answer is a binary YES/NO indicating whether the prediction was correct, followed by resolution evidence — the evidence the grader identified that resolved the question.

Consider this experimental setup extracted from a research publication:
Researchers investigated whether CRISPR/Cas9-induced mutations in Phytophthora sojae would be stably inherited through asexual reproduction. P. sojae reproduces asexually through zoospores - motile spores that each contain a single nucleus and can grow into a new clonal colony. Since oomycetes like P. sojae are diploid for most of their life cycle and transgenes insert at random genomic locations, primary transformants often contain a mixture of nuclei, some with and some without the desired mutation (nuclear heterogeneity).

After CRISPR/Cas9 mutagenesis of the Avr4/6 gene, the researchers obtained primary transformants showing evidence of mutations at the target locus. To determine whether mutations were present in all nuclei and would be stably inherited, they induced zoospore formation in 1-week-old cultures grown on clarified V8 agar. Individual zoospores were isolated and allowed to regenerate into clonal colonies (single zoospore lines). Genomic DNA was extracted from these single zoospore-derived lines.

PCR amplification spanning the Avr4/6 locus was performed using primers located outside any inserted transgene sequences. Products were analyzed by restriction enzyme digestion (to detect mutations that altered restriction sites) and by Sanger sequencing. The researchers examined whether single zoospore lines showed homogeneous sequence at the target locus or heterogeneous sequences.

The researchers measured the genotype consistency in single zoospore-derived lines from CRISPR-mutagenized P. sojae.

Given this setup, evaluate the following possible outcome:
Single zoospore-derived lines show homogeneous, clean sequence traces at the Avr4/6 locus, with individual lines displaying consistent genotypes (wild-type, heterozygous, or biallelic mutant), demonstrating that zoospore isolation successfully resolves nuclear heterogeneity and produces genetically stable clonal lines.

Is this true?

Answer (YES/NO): YES